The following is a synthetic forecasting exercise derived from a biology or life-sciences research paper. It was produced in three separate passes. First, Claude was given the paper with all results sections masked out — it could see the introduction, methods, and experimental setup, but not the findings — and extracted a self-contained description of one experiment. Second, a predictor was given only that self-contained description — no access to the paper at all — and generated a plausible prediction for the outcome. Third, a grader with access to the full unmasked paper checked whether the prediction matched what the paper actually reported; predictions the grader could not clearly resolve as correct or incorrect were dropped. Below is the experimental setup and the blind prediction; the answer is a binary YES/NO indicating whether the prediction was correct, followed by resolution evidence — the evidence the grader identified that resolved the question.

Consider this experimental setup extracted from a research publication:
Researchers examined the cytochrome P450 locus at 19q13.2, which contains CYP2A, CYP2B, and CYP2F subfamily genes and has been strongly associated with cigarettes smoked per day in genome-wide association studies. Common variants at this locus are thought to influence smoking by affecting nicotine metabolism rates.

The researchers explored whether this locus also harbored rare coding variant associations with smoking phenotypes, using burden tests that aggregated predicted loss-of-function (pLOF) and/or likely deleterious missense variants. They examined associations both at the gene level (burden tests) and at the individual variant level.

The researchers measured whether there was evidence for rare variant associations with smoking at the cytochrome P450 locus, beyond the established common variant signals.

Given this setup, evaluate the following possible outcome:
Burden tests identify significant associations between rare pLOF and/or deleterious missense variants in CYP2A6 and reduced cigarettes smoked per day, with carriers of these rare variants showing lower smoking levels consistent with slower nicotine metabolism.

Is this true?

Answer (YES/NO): NO